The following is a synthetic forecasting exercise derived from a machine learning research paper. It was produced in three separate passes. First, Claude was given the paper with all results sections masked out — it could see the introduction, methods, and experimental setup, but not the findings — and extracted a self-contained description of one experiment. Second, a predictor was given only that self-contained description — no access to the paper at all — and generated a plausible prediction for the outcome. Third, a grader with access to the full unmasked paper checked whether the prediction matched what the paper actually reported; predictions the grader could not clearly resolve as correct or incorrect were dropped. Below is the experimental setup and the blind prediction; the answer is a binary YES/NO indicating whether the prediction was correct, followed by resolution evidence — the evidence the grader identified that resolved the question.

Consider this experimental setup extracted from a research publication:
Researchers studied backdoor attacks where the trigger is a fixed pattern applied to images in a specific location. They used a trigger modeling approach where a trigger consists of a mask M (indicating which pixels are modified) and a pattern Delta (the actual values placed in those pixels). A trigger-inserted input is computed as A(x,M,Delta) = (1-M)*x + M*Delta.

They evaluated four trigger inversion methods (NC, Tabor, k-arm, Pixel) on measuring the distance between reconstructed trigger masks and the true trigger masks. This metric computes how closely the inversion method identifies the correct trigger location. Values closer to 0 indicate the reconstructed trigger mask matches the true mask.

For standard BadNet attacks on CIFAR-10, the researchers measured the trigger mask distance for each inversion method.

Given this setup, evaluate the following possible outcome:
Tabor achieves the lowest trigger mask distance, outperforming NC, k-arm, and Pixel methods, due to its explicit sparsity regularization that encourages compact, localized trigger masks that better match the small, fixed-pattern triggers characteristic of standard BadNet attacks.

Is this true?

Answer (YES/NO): NO